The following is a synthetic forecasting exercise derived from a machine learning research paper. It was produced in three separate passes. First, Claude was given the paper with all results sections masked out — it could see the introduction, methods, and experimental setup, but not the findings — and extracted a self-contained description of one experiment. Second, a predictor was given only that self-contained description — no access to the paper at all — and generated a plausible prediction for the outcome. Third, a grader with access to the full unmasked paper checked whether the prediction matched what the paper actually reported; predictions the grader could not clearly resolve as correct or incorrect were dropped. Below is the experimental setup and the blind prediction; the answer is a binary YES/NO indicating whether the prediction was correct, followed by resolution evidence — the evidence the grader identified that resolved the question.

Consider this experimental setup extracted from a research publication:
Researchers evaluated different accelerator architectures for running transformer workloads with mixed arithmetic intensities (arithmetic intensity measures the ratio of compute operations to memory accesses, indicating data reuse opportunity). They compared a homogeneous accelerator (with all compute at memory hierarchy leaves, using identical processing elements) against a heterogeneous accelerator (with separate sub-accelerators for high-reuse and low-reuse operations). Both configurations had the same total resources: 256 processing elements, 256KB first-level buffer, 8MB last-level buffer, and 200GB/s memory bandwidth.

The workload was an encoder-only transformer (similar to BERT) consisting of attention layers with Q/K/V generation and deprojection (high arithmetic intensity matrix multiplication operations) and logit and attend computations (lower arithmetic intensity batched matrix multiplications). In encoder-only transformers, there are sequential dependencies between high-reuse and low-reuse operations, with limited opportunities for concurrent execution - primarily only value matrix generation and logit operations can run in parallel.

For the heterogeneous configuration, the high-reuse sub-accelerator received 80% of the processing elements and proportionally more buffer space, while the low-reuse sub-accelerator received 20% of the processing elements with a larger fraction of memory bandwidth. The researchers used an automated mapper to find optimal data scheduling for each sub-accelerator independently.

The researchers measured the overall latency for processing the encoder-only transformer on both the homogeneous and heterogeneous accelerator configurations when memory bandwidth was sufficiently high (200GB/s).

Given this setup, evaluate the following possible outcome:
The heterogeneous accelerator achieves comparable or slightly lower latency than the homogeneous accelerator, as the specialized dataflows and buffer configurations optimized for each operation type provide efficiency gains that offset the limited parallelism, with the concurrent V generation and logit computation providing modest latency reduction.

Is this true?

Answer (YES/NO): NO